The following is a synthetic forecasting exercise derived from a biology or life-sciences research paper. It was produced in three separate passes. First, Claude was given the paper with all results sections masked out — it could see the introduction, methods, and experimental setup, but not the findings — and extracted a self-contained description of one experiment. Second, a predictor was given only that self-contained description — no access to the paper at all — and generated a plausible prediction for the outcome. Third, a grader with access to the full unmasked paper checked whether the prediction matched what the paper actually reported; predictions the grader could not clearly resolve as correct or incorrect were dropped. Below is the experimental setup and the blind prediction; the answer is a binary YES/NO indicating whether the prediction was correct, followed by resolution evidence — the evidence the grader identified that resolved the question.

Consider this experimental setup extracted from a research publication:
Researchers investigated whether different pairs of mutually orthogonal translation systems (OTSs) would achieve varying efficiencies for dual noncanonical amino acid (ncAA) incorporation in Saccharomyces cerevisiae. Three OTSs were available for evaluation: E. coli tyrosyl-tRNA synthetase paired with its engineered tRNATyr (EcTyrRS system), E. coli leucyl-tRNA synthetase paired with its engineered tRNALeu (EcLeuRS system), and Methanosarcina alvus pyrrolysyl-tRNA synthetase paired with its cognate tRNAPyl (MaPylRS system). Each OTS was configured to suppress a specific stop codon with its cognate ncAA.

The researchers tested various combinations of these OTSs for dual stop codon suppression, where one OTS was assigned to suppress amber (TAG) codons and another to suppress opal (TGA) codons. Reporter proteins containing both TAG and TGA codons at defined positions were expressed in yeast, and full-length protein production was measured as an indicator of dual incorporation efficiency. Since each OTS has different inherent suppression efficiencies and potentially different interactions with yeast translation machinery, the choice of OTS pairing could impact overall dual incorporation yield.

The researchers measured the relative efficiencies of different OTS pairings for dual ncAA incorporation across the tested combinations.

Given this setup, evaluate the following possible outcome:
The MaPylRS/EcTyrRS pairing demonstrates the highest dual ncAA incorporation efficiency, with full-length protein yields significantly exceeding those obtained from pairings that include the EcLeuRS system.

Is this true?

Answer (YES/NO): NO